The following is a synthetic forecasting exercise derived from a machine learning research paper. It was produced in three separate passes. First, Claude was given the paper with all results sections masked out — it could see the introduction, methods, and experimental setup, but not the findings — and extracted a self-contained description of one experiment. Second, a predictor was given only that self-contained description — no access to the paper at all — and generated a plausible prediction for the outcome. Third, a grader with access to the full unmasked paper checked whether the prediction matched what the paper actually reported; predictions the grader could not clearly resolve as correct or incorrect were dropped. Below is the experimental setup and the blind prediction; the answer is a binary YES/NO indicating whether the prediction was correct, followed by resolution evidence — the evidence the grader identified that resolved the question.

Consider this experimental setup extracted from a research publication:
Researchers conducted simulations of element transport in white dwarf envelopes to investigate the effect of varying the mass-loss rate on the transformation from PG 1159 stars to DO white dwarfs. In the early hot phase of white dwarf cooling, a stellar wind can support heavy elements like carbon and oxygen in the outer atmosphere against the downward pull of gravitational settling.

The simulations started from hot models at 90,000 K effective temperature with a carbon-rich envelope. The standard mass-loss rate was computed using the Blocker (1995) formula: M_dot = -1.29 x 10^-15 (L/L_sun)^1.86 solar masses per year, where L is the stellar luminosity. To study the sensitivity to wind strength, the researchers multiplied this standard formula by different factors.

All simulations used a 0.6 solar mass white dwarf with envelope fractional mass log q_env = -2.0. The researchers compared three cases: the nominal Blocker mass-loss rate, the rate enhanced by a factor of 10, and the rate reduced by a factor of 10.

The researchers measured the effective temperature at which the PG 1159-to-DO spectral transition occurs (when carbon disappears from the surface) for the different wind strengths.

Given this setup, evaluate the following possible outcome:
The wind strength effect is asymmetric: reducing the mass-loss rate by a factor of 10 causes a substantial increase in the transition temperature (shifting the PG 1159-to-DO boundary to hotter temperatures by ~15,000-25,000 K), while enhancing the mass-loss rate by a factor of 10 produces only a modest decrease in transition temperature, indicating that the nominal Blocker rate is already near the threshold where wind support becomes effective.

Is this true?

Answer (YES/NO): NO